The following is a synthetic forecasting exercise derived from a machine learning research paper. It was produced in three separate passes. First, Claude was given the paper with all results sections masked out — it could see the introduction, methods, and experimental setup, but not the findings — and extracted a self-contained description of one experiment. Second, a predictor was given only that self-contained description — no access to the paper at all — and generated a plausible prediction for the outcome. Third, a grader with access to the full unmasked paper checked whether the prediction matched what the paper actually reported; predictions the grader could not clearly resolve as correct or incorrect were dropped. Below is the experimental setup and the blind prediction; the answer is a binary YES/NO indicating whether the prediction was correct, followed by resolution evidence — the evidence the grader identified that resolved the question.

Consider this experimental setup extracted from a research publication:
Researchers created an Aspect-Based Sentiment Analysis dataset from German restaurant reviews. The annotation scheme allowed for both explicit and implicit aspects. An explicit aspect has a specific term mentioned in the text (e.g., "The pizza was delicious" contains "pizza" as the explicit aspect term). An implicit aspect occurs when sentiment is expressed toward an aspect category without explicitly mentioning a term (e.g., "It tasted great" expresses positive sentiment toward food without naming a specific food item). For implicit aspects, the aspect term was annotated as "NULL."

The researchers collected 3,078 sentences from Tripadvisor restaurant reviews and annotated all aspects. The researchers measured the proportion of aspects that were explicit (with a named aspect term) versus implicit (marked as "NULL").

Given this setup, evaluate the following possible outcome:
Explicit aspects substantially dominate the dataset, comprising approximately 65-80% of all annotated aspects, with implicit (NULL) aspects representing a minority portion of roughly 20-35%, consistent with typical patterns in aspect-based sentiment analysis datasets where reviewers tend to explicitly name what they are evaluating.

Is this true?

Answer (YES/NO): YES